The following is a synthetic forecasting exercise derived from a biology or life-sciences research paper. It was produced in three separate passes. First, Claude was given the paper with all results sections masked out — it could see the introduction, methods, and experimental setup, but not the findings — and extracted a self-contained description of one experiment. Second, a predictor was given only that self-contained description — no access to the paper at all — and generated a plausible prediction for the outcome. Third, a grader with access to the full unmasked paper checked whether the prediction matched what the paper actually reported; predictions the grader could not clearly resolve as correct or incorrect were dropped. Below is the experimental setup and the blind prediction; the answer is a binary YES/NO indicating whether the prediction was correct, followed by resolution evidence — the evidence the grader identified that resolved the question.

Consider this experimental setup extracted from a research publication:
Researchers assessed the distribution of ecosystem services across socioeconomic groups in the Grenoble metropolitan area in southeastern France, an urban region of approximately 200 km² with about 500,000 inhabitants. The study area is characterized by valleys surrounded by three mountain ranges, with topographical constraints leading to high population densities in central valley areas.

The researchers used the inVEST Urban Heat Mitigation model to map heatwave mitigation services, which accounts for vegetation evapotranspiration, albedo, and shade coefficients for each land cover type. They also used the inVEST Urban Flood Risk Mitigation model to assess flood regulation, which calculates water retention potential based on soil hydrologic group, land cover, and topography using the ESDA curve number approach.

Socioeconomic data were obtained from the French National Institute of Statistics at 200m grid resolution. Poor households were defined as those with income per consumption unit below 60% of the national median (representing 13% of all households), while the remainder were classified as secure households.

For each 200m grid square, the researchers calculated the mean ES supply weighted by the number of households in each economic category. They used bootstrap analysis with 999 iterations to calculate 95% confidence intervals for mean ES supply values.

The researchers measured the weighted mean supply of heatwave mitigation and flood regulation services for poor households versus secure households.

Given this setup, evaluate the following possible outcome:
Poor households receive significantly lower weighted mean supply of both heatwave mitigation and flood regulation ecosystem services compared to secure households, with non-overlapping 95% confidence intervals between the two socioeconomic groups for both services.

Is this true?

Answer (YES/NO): YES